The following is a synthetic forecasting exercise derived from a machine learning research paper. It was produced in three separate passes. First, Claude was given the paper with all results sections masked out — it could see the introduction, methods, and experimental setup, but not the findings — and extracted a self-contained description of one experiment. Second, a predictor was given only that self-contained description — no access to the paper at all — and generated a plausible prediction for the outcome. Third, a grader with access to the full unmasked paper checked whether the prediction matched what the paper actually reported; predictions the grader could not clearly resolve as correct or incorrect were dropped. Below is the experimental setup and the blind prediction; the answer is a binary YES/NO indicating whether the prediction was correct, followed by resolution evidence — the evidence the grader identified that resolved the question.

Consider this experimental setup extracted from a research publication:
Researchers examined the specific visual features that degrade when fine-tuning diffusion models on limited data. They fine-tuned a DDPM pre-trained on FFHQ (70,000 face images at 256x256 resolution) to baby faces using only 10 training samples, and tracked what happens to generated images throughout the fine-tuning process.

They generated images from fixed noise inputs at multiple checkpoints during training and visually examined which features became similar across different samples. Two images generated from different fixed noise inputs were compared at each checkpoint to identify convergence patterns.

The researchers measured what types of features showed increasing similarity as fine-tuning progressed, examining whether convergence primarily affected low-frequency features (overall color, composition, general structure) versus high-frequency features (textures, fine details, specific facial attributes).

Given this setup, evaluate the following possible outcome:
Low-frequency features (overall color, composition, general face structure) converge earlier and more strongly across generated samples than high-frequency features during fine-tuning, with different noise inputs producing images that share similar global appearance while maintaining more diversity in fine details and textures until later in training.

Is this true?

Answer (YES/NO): NO